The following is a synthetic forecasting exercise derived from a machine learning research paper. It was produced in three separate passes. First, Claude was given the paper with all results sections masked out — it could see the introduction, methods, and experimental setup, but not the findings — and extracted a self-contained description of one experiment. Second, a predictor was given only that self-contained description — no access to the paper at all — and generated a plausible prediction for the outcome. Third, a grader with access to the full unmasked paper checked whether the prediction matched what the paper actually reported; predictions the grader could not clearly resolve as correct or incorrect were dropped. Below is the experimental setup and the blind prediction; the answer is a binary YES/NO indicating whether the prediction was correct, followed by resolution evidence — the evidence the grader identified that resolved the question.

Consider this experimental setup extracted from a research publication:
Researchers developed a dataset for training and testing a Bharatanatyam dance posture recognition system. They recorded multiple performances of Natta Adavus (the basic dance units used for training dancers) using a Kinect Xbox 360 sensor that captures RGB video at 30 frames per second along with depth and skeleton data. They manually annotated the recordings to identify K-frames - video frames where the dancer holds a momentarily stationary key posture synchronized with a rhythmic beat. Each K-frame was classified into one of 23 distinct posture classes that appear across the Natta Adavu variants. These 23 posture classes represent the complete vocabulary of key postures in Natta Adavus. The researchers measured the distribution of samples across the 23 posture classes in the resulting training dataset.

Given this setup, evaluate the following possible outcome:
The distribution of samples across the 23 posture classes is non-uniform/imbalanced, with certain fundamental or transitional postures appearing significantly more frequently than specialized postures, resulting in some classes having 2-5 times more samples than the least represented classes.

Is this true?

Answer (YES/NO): NO